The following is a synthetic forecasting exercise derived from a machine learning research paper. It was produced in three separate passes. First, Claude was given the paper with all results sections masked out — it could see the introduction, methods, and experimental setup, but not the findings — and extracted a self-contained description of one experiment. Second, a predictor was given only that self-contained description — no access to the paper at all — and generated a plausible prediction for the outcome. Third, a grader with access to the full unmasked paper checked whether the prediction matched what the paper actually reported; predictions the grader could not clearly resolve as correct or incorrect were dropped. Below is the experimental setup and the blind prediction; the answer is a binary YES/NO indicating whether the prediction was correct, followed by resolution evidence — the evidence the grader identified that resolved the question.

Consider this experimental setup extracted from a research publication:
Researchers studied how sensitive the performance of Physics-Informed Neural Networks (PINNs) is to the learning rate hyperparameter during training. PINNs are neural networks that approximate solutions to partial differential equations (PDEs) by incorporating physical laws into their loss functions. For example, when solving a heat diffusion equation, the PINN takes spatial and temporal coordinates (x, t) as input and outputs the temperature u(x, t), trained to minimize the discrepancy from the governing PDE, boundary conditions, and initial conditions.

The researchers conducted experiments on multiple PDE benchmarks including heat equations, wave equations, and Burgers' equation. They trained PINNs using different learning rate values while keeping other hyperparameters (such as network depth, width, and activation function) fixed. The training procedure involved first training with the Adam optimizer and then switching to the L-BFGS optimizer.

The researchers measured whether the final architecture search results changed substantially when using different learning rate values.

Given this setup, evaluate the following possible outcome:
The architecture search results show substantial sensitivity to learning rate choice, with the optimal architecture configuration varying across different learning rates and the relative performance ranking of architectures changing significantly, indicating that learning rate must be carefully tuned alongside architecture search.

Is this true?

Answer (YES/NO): NO